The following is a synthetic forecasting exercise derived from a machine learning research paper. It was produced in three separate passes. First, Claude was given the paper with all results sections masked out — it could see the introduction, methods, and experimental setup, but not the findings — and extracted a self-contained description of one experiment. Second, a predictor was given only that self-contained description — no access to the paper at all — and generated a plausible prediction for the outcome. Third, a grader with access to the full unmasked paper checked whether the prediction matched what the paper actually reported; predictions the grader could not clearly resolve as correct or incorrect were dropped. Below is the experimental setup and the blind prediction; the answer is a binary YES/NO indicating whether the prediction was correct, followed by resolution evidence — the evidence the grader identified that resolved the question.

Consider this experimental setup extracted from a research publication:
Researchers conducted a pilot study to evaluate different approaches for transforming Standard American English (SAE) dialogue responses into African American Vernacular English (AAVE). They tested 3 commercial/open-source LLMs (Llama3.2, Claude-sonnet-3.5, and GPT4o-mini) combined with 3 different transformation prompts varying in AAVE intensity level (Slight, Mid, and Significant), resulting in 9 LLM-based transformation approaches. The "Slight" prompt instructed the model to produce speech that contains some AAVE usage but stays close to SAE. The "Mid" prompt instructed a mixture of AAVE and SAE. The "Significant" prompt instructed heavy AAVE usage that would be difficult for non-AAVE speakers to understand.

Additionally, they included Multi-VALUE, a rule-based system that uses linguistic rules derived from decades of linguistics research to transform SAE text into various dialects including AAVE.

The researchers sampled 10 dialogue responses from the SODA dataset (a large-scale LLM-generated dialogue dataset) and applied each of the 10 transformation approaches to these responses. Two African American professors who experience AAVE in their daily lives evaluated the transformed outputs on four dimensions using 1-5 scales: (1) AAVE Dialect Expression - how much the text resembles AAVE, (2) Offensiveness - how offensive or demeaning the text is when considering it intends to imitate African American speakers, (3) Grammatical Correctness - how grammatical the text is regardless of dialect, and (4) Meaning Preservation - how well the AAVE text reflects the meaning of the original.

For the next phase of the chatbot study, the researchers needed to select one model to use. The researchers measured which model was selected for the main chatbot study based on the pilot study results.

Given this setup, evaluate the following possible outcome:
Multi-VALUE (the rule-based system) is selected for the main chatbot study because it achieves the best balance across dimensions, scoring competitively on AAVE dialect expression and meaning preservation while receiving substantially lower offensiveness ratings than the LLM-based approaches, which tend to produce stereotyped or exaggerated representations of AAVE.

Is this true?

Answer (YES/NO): NO